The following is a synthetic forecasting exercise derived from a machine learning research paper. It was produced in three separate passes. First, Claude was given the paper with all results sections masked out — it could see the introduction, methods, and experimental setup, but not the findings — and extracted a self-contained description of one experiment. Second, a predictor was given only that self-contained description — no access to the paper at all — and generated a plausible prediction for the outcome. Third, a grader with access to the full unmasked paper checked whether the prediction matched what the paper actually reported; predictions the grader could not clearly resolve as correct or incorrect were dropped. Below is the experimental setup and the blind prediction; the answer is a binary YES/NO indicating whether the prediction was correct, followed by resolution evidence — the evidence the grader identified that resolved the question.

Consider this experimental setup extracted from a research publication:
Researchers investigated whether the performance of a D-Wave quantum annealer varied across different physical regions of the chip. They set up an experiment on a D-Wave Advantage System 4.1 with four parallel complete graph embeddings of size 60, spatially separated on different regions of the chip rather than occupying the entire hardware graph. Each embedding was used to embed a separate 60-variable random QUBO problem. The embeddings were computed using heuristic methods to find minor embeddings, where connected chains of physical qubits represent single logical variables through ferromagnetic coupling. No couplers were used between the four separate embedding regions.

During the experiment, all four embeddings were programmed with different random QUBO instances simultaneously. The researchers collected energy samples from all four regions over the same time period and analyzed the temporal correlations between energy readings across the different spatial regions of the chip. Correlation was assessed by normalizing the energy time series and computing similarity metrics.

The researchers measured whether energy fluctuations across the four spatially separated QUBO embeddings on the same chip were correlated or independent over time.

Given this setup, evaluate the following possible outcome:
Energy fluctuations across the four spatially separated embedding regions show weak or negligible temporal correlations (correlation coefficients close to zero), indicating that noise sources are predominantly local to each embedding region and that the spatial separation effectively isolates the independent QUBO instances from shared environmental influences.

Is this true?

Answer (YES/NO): NO